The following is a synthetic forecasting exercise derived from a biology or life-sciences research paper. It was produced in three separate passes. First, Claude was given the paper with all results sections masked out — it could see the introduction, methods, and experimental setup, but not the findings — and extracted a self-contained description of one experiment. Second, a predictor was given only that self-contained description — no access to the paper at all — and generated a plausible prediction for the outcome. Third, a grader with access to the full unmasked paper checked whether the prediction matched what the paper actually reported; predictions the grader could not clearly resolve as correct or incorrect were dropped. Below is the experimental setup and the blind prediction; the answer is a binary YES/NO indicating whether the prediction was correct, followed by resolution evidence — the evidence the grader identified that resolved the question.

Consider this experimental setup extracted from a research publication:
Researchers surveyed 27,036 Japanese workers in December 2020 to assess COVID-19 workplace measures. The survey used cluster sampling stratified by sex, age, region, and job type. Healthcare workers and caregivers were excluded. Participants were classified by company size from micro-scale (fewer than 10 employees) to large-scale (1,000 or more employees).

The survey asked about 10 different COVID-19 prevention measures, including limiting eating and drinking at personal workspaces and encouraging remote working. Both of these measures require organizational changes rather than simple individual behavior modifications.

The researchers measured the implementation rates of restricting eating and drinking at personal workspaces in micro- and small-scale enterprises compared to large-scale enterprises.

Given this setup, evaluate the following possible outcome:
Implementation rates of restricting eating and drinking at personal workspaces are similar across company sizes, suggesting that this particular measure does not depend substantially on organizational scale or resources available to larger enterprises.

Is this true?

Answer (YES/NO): NO